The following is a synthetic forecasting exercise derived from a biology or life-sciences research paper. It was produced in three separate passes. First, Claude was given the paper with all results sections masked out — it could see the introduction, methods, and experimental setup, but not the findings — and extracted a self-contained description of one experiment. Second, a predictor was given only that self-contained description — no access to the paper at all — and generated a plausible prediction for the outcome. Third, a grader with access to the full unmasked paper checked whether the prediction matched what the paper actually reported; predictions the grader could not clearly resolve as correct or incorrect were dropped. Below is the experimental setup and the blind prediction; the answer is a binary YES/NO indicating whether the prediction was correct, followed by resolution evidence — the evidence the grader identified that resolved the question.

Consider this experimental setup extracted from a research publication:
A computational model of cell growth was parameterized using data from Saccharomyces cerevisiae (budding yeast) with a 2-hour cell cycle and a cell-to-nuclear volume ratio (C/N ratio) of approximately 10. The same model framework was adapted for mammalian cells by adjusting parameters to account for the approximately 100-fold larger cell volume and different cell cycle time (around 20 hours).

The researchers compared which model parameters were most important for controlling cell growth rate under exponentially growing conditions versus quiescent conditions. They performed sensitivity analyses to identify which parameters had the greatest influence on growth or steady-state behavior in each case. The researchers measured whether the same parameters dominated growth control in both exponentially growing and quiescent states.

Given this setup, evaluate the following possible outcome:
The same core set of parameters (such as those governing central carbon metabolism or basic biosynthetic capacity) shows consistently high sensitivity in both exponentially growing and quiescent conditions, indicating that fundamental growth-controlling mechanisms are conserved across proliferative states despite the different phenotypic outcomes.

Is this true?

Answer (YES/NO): NO